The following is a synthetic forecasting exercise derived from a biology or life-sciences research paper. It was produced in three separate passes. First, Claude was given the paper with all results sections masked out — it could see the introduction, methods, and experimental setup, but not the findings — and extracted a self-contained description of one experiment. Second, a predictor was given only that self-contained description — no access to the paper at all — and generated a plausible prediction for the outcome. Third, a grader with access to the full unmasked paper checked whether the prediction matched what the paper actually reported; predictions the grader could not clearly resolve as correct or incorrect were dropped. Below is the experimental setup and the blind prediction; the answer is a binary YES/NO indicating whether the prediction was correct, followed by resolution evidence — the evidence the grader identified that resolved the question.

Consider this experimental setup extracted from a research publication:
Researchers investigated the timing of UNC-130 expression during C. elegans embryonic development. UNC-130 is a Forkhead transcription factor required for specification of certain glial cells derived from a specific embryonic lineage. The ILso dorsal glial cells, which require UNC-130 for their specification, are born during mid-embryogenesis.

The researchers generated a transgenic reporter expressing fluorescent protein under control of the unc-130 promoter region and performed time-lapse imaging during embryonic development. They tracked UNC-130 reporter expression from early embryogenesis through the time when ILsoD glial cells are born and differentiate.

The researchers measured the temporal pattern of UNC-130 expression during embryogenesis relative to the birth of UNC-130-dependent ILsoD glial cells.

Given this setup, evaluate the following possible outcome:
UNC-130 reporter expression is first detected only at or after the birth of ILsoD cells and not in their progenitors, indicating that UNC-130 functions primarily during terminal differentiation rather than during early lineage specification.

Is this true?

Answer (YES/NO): NO